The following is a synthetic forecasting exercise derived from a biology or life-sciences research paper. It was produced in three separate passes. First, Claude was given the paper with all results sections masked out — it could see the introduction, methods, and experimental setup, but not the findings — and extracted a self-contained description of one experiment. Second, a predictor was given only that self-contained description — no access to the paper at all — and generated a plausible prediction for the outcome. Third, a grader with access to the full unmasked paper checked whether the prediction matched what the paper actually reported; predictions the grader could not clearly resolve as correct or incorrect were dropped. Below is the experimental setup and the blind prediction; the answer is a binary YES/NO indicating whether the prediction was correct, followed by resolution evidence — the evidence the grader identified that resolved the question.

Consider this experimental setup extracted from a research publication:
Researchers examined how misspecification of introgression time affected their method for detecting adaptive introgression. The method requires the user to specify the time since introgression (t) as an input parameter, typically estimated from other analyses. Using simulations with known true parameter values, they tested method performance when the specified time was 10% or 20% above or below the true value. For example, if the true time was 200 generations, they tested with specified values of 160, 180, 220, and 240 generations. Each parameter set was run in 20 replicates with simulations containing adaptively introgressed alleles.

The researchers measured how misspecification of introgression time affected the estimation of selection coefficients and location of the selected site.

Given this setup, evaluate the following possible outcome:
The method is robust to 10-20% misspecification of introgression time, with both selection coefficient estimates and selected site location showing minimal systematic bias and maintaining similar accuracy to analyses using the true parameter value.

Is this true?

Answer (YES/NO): NO